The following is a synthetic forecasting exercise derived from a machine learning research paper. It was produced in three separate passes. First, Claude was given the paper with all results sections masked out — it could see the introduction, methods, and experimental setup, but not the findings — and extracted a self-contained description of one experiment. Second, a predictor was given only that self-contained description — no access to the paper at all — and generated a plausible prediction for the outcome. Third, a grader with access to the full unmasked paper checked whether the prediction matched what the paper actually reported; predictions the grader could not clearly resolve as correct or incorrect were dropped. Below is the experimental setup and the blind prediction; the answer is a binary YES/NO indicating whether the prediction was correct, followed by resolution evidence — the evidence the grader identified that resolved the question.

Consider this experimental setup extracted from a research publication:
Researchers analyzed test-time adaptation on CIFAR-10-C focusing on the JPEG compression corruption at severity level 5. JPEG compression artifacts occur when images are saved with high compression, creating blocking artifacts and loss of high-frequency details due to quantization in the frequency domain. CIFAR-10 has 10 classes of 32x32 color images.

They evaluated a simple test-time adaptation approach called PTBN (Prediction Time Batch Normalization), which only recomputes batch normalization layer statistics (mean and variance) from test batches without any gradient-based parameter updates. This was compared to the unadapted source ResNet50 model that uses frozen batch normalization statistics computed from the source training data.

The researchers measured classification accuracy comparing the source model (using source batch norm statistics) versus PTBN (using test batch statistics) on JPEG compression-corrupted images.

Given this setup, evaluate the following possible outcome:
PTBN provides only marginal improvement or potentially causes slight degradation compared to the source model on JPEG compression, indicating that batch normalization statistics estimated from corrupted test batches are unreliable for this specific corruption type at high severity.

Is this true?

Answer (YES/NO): NO